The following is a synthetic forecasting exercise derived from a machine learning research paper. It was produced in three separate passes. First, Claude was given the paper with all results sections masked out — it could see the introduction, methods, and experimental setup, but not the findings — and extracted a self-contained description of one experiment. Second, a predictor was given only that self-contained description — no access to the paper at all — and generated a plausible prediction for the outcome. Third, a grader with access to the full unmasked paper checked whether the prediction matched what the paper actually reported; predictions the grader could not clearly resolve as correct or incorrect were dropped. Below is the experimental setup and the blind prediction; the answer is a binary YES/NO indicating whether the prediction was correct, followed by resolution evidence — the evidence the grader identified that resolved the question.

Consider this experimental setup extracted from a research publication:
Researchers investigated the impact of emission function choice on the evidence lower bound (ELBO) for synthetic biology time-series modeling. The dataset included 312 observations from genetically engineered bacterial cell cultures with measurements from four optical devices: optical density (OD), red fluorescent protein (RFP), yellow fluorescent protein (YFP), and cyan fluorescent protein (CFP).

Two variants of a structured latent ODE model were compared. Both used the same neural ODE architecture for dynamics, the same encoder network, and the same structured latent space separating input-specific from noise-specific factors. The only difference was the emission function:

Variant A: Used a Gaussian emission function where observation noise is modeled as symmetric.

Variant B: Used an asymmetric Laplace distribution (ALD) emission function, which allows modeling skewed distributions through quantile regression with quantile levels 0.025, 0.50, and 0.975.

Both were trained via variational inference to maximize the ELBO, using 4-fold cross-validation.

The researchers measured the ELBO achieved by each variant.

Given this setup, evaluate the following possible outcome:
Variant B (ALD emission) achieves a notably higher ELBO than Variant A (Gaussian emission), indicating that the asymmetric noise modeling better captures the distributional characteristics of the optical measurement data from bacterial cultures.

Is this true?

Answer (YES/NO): YES